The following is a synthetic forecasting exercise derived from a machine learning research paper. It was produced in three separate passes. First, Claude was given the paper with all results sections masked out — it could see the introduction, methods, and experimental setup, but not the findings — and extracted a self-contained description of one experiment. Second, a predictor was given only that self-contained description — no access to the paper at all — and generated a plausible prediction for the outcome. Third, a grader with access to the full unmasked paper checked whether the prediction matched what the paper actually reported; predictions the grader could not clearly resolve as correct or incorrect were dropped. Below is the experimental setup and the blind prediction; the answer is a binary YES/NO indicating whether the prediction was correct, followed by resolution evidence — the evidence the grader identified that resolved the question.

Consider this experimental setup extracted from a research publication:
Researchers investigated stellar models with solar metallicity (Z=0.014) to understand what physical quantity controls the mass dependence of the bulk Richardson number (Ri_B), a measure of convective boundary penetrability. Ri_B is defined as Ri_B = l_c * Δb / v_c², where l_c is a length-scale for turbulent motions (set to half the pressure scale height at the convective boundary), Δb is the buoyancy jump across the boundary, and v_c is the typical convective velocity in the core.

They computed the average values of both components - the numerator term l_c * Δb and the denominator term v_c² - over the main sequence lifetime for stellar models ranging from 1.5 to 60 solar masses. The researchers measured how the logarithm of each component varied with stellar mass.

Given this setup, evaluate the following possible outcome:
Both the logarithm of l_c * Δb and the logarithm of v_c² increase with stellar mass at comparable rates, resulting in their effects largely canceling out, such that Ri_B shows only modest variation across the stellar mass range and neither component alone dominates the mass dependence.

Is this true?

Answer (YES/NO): NO